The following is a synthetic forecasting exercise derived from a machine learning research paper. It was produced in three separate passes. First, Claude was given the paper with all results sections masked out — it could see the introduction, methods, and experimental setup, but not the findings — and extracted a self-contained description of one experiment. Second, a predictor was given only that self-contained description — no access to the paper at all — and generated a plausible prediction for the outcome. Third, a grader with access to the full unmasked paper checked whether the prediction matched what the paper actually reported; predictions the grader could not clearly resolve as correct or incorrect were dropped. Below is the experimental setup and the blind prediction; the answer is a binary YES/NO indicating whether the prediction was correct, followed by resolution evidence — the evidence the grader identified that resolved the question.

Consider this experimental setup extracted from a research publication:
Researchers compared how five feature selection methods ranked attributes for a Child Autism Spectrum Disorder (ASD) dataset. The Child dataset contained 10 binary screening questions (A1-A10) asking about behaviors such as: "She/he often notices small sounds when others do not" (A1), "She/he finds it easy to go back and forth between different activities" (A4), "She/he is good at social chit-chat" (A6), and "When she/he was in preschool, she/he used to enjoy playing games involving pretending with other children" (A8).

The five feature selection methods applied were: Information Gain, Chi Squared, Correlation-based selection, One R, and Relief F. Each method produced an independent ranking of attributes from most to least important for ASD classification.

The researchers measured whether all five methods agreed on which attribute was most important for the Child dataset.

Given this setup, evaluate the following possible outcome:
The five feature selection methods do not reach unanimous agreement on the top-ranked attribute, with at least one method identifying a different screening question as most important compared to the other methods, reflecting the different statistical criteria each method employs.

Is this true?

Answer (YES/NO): NO